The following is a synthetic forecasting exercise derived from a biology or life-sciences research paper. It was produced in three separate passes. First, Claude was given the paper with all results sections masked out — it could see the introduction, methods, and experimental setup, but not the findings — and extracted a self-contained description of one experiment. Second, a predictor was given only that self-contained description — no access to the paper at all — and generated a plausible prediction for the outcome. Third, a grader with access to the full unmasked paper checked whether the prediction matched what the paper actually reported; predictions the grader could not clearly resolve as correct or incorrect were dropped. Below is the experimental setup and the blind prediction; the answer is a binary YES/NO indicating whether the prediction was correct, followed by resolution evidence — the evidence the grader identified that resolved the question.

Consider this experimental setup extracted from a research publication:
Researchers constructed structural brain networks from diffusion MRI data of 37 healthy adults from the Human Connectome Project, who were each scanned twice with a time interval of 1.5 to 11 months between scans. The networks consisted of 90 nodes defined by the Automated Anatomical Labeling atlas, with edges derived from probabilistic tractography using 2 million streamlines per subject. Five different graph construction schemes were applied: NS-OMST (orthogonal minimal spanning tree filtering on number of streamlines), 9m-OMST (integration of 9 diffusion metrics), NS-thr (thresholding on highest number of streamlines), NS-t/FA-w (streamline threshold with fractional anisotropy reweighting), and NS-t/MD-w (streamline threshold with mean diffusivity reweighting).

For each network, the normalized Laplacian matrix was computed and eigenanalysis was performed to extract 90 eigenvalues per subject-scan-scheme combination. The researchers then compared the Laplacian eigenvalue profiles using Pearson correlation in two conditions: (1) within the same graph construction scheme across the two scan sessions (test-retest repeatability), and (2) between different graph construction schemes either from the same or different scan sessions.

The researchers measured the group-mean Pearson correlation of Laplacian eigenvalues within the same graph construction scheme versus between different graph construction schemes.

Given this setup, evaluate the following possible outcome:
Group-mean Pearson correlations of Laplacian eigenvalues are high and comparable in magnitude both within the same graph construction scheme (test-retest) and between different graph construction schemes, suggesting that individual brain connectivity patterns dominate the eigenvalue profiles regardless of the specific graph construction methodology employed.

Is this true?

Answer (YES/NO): NO